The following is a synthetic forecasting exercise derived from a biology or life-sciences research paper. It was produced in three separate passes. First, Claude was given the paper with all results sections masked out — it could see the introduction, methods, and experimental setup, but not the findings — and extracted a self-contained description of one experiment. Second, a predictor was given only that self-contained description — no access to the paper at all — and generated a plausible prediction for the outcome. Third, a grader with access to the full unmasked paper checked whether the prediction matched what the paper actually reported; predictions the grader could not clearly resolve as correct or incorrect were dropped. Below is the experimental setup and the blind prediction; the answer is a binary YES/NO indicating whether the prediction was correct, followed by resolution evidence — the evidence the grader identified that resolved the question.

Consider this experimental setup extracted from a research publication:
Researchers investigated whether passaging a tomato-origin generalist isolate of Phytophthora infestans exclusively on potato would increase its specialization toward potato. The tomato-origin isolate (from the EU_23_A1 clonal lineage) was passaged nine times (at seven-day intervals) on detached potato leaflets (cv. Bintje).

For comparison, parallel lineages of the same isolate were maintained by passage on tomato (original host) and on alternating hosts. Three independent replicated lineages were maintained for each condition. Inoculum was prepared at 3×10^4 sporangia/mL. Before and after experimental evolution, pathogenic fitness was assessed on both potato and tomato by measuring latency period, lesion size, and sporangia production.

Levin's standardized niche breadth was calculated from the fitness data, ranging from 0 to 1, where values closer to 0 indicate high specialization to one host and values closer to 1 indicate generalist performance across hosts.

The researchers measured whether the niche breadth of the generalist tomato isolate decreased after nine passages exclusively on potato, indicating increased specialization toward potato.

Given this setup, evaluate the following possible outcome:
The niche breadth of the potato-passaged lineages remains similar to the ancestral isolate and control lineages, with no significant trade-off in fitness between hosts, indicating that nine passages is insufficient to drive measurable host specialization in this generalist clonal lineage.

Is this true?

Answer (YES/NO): YES